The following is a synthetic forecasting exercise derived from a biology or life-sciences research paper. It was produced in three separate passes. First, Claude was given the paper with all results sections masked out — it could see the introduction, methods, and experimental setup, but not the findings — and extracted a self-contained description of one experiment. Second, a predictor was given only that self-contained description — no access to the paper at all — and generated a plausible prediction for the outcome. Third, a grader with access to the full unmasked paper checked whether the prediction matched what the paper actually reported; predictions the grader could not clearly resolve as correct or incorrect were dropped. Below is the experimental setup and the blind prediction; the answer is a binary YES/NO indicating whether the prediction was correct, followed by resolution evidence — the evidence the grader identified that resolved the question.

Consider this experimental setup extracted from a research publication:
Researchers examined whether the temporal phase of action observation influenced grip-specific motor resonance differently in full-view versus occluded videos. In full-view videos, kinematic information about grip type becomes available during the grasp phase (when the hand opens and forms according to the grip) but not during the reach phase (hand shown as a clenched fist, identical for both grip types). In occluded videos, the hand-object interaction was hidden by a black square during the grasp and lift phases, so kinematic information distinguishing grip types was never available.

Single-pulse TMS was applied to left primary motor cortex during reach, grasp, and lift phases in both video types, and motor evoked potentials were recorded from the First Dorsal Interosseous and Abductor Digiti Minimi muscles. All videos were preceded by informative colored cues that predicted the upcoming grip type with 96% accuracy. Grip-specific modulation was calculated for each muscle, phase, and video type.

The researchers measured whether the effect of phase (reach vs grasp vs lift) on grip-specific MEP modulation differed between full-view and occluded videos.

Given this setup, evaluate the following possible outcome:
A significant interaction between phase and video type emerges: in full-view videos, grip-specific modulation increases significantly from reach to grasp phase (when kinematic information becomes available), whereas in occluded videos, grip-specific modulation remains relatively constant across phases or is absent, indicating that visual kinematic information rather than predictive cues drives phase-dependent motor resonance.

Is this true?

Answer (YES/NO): NO